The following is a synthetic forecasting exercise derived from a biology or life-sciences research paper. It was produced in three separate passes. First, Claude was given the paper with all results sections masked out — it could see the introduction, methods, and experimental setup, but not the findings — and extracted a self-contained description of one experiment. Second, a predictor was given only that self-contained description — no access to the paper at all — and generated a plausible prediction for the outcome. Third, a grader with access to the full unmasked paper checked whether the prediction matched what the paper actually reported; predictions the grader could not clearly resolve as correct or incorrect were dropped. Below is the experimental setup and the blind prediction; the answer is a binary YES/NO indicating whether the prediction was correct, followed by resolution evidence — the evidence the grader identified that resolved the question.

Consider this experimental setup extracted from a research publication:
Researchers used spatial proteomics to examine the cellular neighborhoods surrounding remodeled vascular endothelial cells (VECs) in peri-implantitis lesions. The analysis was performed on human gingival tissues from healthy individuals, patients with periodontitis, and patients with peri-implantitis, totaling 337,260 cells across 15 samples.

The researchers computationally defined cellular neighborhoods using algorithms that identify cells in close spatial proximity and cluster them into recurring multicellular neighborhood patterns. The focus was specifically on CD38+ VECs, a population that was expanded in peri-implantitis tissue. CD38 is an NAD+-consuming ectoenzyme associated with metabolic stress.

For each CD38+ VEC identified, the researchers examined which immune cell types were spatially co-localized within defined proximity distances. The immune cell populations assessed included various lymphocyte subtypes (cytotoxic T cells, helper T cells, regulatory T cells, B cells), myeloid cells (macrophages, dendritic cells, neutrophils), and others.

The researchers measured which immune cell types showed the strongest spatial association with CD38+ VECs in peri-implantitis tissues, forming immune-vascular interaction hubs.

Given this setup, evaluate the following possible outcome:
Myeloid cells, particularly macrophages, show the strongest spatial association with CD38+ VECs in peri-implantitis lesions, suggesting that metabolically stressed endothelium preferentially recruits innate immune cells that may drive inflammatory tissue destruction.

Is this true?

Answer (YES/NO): NO